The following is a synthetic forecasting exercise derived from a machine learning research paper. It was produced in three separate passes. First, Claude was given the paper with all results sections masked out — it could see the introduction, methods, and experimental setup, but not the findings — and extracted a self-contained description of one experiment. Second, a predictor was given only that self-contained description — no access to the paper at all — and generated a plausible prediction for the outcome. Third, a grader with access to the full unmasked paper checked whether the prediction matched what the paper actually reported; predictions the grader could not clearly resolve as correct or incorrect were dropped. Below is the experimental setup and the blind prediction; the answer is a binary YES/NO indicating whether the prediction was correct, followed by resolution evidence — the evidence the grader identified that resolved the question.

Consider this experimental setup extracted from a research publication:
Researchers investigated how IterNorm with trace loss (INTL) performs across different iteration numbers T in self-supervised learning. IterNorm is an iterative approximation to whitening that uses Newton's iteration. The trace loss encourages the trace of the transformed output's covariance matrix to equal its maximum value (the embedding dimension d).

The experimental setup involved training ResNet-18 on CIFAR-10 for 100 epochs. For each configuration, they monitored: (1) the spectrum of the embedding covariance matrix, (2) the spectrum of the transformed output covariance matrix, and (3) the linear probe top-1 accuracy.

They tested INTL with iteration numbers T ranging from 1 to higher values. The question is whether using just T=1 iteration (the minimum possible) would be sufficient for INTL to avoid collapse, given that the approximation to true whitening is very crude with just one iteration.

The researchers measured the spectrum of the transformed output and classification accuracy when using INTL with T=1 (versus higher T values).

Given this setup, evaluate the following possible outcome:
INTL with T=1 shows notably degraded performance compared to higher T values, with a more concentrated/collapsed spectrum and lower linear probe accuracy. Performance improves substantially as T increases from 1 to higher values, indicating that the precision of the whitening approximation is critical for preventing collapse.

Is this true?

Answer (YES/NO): NO